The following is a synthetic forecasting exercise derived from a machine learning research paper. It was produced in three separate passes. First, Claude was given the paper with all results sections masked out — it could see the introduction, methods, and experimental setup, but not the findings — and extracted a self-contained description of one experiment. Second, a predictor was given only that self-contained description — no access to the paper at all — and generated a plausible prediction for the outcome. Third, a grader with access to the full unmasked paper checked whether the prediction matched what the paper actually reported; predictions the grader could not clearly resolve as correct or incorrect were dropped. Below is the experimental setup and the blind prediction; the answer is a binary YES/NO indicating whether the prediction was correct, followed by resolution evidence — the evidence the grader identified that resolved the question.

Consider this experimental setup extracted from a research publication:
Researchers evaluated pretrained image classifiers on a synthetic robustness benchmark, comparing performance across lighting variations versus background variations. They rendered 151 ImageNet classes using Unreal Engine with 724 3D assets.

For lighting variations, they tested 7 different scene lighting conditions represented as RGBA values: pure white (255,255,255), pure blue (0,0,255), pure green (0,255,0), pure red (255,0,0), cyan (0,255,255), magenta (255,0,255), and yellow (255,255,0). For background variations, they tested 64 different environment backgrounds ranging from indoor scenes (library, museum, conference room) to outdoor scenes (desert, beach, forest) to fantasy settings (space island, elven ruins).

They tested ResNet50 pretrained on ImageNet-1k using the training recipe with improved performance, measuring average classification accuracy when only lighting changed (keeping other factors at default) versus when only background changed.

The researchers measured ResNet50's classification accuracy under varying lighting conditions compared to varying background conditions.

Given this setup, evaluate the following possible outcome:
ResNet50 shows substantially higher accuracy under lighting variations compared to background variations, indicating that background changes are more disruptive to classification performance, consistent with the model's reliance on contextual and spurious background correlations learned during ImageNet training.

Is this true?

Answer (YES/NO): NO